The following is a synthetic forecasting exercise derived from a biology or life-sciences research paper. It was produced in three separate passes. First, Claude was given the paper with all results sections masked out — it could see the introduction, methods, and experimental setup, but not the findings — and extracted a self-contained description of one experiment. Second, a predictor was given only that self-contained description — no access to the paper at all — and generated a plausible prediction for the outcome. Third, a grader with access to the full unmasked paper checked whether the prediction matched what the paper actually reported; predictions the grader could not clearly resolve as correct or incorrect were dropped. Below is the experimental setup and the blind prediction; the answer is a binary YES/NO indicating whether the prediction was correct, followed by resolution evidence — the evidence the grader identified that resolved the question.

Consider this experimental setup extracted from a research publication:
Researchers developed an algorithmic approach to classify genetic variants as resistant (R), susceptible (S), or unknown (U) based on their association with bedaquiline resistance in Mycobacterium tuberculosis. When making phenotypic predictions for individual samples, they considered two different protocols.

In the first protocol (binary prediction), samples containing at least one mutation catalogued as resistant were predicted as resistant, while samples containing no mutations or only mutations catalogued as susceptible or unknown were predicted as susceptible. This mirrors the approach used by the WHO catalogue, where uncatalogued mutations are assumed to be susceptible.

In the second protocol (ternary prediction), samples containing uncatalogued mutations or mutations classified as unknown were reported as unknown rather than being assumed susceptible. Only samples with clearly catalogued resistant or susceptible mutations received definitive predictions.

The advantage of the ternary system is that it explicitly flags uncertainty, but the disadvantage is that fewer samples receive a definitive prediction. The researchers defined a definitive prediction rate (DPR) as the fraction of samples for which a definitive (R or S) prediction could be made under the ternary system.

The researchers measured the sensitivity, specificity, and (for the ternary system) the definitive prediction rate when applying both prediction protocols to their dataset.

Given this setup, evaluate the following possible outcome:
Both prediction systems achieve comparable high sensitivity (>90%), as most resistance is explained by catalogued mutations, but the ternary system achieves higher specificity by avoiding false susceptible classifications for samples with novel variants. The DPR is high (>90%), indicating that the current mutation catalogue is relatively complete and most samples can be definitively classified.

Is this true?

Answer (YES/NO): NO